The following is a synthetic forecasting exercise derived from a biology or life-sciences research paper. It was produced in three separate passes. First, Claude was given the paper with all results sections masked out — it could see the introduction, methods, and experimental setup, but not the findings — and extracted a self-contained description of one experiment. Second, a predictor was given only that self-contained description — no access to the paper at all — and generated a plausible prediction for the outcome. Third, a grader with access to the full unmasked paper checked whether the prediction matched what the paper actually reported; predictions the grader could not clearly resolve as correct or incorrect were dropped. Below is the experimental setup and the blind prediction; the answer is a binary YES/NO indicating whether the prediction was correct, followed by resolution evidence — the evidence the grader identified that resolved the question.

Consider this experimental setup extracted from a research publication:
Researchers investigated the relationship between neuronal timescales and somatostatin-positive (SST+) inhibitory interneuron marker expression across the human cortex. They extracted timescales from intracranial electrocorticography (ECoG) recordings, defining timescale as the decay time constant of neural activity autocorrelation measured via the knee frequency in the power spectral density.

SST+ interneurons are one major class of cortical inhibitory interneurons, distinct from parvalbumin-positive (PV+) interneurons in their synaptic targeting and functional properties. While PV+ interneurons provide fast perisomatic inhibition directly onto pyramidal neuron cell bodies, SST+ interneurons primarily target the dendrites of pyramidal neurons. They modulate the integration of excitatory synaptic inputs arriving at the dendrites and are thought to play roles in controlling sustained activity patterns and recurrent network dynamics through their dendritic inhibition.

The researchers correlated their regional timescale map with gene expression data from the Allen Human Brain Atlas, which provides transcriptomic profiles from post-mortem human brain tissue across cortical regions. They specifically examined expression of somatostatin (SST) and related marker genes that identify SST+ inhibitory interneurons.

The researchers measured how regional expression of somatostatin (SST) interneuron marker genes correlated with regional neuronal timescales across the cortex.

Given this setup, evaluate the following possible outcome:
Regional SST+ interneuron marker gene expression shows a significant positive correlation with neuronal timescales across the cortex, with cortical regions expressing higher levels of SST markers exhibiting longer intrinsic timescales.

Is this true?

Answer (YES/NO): YES